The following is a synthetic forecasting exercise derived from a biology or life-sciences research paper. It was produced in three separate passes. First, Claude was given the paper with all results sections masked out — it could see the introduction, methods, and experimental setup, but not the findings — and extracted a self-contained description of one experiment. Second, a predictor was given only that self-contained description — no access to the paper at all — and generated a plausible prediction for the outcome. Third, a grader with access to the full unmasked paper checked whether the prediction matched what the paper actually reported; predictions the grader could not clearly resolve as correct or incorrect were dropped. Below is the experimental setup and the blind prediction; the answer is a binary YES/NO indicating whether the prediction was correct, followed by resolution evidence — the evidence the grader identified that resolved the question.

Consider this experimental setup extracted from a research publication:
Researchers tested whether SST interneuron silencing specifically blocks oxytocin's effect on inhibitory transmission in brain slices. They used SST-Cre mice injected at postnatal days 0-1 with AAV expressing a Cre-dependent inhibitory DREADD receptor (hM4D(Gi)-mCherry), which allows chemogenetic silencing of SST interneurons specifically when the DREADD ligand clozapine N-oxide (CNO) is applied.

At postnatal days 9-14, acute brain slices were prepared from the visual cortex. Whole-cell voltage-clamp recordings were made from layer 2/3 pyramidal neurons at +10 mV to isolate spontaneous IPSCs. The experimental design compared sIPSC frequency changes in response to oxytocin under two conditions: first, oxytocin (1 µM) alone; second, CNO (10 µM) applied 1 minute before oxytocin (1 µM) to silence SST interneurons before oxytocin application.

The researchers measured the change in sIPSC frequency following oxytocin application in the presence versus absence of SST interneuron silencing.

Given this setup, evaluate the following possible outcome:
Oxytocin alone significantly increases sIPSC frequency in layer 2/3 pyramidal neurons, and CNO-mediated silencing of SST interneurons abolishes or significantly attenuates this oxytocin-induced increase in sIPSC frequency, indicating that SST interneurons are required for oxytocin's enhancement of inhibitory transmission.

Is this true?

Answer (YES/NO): YES